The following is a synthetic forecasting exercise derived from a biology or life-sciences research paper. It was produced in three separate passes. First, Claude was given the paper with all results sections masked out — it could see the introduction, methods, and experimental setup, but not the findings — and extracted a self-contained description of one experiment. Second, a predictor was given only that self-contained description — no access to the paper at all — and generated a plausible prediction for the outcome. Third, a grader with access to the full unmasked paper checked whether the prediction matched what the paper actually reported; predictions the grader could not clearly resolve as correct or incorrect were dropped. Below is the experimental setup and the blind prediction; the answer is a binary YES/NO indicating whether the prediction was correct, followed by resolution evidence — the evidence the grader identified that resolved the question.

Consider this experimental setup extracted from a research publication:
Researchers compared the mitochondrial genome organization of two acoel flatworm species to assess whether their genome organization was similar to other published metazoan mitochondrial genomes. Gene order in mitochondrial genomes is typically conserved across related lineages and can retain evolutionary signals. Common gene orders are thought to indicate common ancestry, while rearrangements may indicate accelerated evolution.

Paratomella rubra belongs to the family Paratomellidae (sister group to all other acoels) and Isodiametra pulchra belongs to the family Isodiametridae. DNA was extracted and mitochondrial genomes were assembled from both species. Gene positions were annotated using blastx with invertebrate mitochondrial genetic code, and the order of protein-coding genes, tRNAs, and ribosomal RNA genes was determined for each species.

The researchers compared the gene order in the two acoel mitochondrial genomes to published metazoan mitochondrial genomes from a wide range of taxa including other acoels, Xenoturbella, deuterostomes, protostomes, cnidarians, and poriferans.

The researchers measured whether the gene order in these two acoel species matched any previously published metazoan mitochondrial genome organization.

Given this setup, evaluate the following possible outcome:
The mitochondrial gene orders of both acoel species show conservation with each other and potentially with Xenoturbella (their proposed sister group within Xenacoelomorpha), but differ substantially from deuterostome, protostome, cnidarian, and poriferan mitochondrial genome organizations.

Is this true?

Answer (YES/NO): NO